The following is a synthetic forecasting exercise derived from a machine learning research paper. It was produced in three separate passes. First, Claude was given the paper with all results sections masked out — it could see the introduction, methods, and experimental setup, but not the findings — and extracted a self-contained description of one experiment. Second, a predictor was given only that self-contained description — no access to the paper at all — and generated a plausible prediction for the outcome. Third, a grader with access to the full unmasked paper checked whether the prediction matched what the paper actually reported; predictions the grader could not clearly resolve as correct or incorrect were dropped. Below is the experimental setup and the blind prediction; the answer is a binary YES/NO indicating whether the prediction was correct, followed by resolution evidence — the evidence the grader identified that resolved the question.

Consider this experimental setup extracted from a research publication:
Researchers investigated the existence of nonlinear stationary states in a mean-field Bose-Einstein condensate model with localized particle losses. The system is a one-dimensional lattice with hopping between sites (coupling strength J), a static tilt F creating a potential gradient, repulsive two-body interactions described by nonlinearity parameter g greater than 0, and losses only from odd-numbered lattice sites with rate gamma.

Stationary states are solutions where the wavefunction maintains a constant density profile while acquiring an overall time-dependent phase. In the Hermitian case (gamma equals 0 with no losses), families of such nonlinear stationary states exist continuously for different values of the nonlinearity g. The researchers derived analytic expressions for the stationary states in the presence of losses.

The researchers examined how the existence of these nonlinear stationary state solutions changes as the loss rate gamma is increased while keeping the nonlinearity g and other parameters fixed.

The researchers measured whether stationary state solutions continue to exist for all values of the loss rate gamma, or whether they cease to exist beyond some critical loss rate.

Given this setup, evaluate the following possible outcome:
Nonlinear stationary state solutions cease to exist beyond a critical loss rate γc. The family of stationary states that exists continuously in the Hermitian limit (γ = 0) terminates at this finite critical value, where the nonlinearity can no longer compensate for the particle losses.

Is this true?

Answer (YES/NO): NO